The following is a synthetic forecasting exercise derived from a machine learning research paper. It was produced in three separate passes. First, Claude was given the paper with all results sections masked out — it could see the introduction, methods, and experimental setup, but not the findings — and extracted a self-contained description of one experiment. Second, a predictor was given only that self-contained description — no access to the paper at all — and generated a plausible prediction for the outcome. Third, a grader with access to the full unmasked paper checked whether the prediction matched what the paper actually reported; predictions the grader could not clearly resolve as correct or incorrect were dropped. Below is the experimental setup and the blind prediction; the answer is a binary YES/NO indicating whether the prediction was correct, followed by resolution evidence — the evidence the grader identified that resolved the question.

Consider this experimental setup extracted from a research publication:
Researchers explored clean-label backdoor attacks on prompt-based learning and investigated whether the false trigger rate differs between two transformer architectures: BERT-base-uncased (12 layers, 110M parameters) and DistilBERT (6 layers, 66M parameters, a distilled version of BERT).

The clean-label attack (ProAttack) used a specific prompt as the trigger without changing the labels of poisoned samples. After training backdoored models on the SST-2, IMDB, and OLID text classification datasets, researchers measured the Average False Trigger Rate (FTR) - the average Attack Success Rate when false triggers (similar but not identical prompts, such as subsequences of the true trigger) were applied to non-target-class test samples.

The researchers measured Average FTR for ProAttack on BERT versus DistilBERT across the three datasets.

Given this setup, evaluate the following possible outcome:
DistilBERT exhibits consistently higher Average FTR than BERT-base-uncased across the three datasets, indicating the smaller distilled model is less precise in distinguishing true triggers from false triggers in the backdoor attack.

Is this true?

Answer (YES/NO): NO